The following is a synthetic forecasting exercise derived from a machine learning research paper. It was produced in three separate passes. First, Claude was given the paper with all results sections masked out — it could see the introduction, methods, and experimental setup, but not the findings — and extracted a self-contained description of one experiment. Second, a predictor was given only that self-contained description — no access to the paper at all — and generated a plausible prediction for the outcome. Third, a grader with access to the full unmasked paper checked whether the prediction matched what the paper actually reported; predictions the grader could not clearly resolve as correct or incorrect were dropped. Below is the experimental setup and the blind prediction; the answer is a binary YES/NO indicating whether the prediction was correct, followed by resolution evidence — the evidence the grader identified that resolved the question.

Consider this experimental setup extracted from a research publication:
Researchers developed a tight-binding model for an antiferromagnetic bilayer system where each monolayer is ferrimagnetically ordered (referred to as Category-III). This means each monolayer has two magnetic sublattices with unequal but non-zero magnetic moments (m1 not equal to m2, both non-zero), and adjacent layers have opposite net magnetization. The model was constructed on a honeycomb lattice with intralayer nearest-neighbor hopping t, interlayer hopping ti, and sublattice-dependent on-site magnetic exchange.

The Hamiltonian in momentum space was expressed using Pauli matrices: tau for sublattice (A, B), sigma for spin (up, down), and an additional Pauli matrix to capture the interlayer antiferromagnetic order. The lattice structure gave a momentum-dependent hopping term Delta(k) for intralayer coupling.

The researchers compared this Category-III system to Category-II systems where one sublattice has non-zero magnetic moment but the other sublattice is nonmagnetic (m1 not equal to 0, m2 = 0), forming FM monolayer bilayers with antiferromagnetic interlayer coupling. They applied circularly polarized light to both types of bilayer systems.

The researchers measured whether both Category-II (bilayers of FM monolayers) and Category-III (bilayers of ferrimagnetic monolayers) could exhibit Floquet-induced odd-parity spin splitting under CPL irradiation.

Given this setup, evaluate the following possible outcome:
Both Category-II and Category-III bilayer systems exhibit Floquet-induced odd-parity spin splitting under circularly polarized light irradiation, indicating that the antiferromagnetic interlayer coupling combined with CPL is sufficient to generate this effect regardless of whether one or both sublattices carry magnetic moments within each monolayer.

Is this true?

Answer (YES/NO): YES